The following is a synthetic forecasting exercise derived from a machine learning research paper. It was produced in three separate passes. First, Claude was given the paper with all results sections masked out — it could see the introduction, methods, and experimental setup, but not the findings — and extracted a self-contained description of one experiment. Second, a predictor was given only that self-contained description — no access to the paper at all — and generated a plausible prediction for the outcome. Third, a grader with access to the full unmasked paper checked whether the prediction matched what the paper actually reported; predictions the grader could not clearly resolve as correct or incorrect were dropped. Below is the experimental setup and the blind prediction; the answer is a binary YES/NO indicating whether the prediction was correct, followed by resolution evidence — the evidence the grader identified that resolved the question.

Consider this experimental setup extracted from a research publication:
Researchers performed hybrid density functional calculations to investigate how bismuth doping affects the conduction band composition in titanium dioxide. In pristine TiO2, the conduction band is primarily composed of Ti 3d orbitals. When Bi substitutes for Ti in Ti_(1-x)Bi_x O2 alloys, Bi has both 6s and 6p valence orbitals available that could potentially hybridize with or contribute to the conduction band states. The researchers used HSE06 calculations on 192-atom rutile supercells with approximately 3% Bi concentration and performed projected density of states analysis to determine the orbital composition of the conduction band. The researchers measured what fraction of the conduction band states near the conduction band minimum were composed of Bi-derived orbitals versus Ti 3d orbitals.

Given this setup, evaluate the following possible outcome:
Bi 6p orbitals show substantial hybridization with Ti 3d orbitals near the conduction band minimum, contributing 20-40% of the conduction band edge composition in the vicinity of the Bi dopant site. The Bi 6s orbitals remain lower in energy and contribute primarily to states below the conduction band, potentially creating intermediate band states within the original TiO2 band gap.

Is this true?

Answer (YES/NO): NO